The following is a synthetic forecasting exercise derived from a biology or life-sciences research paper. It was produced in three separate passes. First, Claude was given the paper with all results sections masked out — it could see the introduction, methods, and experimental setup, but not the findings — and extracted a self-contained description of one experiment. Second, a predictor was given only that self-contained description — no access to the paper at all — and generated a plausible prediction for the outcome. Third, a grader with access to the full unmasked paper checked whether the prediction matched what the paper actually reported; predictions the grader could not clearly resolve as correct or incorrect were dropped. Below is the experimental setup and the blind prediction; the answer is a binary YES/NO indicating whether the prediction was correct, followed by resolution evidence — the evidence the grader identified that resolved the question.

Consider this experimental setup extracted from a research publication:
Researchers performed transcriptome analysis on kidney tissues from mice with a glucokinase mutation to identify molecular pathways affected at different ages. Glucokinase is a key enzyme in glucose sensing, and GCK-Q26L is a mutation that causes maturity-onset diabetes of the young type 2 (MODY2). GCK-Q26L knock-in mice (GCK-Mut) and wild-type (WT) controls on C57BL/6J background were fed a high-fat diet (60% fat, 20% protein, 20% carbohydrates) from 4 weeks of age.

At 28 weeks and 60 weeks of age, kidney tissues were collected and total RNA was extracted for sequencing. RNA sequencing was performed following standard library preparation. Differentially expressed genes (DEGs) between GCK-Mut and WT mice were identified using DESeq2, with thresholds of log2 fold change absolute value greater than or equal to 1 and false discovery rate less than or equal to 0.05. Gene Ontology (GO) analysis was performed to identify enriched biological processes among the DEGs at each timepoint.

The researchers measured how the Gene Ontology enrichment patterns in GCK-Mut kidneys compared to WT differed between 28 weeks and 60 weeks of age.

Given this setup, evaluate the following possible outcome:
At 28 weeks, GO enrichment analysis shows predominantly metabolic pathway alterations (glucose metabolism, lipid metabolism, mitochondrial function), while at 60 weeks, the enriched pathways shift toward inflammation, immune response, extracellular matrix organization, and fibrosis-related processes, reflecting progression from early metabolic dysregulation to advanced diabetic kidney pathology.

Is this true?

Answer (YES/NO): NO